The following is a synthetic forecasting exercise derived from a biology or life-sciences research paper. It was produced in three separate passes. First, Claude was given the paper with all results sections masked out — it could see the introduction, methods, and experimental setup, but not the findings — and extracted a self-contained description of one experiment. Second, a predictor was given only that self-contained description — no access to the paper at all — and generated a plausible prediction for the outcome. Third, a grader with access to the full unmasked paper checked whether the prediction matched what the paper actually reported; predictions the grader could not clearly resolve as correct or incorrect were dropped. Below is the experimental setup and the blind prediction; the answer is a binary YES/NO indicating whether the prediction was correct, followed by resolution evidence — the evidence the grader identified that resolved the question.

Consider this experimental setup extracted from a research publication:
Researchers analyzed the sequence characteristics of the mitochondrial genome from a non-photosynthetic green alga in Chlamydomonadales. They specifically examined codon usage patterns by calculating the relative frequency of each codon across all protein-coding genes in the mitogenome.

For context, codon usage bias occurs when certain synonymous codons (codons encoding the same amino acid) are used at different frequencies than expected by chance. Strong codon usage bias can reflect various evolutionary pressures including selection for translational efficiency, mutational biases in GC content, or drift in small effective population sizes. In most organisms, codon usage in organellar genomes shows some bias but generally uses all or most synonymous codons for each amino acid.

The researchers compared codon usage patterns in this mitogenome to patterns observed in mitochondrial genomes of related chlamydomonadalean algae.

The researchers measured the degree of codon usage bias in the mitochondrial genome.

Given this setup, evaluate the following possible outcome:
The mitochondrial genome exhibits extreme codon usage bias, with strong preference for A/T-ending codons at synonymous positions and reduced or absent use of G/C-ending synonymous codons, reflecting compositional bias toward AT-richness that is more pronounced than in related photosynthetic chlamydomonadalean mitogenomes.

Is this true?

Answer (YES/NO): NO